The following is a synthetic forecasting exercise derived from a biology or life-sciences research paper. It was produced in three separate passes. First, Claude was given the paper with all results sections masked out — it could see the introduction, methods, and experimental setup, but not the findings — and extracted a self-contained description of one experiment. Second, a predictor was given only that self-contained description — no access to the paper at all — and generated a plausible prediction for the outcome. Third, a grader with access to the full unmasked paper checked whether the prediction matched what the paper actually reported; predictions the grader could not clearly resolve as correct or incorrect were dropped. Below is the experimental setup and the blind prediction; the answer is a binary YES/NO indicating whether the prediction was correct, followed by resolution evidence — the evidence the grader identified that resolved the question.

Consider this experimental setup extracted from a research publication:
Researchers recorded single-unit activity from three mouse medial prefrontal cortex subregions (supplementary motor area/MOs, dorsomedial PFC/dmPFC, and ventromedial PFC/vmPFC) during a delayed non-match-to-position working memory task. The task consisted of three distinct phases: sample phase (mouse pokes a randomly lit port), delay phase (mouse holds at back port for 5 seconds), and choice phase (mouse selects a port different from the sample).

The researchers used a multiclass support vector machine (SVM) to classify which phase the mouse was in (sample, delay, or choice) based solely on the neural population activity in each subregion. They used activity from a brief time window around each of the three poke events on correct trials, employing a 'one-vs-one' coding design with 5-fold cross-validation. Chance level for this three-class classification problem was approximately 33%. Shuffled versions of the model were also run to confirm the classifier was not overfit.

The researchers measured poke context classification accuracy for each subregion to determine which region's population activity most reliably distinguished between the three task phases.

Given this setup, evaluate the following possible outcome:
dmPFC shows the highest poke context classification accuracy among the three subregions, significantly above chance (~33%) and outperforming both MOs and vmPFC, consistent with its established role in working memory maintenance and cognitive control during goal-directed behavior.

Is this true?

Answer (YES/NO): NO